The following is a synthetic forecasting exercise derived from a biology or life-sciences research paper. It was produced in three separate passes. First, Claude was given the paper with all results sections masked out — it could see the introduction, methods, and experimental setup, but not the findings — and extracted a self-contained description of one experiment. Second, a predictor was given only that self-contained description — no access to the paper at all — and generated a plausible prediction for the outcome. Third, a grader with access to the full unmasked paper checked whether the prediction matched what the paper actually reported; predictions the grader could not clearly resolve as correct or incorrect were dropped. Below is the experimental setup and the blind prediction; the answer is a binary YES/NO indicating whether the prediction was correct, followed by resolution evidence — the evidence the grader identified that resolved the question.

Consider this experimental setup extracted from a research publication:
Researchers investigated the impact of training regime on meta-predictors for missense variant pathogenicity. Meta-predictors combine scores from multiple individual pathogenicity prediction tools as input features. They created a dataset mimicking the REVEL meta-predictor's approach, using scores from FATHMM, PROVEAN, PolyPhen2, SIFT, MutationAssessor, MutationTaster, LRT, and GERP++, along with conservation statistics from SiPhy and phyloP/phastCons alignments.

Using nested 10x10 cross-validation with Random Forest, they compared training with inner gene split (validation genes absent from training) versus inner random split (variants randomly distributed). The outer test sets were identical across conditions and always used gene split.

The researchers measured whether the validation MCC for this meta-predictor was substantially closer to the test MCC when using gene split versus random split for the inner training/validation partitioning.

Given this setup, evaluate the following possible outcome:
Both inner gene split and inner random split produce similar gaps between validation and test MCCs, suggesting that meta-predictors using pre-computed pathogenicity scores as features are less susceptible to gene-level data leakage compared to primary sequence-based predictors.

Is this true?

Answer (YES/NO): NO